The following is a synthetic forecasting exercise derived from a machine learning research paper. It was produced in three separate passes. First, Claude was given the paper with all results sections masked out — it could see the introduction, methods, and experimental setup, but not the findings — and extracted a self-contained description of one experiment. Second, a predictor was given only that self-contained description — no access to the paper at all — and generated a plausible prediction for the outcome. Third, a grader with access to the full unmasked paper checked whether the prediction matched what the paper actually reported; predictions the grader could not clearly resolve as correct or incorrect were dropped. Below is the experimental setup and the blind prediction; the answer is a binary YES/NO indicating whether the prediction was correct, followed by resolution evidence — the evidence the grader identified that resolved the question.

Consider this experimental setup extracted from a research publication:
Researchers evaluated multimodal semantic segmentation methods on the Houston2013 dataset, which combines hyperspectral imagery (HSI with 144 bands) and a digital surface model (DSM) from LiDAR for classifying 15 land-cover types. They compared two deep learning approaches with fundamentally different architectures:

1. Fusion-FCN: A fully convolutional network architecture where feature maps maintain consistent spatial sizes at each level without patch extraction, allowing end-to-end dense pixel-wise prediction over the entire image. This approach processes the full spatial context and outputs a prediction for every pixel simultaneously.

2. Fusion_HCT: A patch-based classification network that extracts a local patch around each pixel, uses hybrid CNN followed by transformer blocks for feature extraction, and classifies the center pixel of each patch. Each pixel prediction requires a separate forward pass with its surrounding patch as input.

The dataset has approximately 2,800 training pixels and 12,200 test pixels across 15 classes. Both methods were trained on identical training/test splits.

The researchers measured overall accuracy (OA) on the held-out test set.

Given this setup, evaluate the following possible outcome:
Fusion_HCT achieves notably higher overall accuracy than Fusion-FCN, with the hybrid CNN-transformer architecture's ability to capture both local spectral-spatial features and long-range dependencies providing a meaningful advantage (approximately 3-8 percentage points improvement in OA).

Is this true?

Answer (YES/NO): YES